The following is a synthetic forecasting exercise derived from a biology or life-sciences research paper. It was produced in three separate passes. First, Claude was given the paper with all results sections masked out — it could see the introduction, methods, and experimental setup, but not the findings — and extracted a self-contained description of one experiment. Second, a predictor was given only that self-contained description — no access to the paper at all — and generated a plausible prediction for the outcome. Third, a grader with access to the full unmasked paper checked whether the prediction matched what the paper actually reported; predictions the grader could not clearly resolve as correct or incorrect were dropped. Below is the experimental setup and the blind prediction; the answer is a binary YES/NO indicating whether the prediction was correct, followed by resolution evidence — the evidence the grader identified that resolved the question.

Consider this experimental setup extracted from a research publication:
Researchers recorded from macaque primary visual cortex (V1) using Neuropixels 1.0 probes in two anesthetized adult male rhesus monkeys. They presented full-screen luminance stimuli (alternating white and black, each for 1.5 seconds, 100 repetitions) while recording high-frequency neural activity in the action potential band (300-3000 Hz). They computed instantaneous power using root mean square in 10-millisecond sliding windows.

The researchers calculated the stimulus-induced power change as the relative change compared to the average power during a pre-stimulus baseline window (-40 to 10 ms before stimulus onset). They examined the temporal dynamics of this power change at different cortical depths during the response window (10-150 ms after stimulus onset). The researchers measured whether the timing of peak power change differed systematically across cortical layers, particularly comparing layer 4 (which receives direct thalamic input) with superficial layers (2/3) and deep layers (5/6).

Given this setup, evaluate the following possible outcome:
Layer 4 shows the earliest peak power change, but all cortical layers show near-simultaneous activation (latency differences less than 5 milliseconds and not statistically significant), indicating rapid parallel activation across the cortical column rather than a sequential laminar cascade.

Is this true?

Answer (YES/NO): NO